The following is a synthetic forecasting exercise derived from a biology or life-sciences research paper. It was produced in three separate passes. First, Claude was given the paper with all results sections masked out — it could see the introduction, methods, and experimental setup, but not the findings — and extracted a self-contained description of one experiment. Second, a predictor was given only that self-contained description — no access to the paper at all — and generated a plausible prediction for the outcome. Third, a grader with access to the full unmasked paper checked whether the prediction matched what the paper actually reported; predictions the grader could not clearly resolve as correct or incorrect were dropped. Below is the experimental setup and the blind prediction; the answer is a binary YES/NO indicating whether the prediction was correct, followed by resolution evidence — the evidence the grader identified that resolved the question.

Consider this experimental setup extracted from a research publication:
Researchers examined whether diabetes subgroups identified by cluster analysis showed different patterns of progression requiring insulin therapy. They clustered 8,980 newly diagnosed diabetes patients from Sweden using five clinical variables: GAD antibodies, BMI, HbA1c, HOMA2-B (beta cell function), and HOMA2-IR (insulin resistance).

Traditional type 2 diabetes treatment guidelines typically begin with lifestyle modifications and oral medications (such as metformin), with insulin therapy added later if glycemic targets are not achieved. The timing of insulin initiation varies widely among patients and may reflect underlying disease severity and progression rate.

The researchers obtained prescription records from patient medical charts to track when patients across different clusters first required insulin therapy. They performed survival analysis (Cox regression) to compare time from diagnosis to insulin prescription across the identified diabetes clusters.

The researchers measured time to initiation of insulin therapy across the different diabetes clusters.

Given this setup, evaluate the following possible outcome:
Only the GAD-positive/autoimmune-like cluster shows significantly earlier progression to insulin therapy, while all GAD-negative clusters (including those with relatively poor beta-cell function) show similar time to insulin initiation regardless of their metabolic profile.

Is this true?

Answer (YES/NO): NO